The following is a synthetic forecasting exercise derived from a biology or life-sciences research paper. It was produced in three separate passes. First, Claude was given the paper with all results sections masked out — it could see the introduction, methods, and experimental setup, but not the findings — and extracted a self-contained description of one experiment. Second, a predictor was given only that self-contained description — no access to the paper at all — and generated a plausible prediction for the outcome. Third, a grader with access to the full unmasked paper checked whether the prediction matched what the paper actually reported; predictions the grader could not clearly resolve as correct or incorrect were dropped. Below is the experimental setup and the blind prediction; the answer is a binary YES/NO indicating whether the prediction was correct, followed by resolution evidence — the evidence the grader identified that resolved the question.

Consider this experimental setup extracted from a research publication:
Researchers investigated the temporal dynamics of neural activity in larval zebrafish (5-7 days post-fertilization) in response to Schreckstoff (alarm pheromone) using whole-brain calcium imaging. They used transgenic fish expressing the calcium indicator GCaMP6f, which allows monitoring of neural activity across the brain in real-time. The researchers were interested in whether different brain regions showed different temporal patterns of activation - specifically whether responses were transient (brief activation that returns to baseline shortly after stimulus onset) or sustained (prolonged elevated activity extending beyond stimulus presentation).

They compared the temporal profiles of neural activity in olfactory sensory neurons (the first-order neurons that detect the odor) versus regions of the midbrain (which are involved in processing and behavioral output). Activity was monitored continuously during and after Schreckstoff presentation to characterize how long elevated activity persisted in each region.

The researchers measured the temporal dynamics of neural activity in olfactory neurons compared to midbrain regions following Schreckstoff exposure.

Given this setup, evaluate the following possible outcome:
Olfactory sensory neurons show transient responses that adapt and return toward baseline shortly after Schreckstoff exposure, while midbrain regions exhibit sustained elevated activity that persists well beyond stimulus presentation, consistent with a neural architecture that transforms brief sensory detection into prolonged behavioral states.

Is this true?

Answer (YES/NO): YES